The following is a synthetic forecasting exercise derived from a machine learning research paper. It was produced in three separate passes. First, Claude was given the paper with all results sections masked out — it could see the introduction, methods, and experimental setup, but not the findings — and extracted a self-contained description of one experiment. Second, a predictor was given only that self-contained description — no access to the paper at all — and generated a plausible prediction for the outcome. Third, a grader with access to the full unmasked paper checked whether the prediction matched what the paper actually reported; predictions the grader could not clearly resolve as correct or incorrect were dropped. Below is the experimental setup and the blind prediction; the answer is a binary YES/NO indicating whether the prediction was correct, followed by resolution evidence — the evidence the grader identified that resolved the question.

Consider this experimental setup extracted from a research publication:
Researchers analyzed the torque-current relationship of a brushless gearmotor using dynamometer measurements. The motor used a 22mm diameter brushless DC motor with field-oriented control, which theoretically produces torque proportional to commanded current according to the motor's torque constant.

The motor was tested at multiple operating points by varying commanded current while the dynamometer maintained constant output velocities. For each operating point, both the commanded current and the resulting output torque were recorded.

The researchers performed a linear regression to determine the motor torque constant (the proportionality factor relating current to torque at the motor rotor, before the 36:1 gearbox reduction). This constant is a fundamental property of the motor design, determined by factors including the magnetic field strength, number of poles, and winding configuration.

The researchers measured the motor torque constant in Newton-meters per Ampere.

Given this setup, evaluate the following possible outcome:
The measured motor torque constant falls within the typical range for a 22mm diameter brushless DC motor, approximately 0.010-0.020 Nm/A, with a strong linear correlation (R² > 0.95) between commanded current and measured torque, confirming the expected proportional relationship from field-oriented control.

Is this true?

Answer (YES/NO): NO